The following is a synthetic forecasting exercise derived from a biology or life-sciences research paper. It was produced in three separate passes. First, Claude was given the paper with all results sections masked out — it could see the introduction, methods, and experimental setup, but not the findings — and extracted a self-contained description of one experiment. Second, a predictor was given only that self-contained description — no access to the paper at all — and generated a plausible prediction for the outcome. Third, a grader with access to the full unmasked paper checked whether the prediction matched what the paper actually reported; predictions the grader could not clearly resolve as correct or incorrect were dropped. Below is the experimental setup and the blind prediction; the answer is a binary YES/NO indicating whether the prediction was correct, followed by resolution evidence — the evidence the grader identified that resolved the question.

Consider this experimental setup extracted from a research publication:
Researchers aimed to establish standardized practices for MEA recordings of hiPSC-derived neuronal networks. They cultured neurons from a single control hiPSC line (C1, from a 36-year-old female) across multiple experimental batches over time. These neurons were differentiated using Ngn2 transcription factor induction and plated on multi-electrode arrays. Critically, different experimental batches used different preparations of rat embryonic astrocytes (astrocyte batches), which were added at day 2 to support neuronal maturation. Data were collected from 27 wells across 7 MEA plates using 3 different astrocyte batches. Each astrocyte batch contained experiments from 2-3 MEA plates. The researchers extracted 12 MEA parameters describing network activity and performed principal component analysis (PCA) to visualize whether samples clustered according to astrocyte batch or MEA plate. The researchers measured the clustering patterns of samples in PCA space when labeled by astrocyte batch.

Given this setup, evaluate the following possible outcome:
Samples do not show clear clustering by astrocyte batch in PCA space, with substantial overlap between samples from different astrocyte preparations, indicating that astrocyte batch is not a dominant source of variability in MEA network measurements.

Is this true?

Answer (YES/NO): NO